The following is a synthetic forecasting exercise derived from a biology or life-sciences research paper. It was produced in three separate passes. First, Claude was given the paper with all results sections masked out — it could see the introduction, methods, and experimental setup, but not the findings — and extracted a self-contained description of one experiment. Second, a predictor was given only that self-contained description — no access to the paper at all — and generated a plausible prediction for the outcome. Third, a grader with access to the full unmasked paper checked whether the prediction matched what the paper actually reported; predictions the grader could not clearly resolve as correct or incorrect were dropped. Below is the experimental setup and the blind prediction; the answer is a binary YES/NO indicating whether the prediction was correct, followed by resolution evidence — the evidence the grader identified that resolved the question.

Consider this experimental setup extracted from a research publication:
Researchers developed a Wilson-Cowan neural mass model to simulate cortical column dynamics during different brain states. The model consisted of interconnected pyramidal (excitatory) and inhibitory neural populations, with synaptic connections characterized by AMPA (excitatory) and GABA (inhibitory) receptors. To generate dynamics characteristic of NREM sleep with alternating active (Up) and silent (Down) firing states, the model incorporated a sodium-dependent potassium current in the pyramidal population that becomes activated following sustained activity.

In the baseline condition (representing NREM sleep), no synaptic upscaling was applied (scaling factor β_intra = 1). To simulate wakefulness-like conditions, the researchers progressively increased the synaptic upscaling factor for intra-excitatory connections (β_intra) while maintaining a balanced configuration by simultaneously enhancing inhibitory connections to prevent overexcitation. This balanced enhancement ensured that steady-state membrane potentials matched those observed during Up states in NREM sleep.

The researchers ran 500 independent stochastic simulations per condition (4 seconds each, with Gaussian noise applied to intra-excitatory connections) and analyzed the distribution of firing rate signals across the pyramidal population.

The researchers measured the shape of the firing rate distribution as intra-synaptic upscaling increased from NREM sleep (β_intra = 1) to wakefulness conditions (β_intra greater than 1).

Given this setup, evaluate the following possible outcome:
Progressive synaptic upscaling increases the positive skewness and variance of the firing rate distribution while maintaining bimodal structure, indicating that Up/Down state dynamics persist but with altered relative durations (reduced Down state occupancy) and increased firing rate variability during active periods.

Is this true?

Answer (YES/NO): NO